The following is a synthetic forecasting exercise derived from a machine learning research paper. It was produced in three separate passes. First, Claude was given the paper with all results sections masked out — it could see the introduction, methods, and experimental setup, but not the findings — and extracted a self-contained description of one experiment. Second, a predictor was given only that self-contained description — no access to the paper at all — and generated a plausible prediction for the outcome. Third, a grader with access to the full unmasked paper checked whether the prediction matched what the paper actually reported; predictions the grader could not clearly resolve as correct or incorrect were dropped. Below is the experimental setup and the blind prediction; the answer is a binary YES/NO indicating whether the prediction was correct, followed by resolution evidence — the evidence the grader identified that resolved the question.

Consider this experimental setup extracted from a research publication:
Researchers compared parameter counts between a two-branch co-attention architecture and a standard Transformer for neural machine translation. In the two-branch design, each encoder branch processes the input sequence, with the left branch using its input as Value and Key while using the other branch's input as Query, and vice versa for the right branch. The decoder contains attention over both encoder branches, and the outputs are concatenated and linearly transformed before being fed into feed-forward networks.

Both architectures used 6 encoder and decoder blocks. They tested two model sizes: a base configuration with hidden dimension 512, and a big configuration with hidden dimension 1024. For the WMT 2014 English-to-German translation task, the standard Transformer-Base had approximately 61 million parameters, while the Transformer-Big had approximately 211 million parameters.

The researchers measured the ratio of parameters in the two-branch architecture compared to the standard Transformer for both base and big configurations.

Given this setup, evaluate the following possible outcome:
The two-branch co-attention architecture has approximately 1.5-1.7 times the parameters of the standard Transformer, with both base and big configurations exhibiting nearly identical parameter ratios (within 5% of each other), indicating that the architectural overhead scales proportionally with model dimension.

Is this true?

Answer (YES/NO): NO